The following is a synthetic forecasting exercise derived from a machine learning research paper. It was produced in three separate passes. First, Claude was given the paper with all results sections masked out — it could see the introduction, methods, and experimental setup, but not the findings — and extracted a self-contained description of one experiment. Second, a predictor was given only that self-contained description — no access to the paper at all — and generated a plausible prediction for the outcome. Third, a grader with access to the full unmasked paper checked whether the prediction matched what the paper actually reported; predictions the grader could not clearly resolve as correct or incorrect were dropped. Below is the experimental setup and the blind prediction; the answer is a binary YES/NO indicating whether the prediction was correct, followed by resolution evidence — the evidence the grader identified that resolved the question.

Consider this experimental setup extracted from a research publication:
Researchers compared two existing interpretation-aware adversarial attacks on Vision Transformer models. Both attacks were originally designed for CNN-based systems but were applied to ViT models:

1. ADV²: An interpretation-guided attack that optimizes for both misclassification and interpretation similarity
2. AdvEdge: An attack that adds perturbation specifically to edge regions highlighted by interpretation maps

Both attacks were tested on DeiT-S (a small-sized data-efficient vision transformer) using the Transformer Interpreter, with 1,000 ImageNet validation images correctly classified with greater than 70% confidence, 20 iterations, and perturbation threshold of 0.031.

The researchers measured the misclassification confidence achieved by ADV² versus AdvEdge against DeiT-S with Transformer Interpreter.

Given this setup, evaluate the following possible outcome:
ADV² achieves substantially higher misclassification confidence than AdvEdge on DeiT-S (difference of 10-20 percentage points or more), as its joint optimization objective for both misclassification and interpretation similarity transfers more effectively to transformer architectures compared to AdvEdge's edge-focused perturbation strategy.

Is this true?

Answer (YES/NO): NO